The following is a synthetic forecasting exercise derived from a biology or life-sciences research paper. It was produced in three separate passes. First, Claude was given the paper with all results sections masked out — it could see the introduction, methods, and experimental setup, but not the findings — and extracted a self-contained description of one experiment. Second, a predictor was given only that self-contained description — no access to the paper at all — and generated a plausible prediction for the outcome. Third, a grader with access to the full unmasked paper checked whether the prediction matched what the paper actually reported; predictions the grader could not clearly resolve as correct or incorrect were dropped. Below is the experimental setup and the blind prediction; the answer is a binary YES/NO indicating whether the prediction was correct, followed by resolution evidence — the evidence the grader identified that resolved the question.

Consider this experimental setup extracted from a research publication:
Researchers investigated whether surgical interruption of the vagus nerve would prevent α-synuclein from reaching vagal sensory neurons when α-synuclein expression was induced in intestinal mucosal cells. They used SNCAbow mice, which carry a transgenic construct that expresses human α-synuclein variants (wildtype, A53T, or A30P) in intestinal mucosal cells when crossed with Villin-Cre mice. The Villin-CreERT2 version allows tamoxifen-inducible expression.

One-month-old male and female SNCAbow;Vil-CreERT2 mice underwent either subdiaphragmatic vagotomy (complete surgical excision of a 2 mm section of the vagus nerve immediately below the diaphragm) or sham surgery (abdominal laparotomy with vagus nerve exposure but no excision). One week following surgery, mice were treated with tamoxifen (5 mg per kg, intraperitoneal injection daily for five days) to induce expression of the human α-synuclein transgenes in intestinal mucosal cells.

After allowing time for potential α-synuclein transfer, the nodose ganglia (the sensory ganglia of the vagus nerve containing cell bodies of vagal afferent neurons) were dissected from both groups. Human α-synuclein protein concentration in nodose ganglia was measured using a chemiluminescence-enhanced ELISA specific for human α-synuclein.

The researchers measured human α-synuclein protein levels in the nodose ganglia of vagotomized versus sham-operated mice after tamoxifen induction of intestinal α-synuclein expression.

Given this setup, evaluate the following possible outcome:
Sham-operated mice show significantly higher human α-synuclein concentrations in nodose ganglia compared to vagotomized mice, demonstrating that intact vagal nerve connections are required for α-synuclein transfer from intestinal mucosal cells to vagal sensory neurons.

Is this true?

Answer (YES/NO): YES